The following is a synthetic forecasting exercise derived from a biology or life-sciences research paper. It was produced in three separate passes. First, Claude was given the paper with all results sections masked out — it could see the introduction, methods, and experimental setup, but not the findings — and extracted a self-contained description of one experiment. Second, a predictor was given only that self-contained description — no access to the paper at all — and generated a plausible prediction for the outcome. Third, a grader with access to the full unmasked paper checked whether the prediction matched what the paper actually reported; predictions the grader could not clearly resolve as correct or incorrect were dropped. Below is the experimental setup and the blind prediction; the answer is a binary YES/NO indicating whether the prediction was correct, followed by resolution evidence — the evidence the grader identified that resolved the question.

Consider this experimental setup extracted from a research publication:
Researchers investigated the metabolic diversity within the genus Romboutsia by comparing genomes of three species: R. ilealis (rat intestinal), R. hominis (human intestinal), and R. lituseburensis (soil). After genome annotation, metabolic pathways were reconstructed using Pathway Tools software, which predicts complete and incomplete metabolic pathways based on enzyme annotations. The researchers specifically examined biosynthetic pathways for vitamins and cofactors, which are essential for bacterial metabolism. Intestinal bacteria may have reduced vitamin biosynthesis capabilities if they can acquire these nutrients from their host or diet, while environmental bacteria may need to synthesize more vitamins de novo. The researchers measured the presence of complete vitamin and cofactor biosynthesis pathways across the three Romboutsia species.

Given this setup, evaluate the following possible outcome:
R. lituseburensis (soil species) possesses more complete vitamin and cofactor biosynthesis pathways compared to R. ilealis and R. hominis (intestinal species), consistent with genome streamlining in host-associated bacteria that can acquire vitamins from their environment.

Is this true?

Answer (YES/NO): YES